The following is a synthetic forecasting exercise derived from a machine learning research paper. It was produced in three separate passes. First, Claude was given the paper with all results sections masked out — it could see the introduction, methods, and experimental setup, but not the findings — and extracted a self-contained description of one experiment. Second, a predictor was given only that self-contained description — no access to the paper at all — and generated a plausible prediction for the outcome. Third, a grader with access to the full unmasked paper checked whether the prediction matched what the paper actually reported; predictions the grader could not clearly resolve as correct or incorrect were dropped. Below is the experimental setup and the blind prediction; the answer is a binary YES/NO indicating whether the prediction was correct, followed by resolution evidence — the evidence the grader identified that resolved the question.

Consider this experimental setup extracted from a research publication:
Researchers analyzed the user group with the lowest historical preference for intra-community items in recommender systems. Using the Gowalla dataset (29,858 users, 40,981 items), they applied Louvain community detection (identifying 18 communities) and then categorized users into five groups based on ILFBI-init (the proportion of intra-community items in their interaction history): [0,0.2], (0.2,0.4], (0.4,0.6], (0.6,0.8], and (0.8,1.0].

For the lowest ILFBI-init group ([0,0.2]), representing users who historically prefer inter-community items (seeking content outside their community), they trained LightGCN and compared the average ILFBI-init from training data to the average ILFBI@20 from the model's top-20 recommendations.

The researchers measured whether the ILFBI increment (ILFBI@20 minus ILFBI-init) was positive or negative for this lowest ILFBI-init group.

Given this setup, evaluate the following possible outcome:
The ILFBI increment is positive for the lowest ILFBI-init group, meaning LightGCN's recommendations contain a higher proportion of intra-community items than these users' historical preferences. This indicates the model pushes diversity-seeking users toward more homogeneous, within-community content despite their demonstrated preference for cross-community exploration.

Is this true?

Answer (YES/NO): NO